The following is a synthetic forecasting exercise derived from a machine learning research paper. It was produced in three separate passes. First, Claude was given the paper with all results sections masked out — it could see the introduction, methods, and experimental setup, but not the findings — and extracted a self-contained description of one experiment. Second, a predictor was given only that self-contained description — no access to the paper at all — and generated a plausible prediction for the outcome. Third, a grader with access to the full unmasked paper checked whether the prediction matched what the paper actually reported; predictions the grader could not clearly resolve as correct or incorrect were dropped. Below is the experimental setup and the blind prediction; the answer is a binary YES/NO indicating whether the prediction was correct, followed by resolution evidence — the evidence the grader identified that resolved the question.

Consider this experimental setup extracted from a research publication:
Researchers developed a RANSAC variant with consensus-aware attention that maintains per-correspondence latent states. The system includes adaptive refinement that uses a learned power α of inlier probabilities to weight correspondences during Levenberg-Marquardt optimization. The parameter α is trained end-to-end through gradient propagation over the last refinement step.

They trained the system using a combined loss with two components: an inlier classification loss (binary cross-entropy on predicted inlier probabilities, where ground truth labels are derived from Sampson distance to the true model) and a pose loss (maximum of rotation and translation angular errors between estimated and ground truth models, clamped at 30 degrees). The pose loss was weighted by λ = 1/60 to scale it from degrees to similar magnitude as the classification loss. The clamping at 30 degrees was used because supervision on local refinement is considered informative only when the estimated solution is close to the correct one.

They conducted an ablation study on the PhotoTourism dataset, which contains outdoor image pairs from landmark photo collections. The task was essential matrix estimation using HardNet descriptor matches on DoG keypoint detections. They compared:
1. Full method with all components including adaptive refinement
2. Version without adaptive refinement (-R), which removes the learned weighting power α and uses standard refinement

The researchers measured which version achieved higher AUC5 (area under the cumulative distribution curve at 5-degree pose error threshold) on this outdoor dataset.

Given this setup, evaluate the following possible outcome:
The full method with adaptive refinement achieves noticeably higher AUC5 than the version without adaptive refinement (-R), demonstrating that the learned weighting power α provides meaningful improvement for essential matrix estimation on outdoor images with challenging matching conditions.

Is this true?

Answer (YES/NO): NO